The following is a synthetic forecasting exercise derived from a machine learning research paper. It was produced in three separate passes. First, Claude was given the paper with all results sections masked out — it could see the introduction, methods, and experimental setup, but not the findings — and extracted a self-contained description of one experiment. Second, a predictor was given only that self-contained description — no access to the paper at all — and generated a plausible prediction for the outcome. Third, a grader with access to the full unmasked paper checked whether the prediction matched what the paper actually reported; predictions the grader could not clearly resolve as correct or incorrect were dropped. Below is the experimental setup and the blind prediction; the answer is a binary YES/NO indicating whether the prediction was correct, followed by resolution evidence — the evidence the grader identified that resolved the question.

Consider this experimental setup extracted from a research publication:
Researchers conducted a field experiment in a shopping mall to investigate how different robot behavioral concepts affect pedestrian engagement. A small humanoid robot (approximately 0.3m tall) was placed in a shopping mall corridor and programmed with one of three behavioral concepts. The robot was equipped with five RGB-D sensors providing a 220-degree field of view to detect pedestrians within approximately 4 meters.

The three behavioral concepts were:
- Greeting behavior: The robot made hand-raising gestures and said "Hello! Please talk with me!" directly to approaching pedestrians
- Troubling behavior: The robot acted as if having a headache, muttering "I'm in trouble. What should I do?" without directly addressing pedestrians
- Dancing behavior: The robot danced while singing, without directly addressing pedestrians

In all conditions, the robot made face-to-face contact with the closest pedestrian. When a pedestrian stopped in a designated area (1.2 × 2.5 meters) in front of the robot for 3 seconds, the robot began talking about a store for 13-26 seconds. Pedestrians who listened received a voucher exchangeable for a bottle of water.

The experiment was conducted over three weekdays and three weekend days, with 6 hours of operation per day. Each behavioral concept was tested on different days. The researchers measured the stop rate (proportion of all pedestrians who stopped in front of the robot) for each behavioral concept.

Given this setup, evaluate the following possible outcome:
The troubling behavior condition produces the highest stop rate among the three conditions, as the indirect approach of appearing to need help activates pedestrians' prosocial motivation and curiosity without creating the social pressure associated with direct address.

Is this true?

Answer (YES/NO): YES